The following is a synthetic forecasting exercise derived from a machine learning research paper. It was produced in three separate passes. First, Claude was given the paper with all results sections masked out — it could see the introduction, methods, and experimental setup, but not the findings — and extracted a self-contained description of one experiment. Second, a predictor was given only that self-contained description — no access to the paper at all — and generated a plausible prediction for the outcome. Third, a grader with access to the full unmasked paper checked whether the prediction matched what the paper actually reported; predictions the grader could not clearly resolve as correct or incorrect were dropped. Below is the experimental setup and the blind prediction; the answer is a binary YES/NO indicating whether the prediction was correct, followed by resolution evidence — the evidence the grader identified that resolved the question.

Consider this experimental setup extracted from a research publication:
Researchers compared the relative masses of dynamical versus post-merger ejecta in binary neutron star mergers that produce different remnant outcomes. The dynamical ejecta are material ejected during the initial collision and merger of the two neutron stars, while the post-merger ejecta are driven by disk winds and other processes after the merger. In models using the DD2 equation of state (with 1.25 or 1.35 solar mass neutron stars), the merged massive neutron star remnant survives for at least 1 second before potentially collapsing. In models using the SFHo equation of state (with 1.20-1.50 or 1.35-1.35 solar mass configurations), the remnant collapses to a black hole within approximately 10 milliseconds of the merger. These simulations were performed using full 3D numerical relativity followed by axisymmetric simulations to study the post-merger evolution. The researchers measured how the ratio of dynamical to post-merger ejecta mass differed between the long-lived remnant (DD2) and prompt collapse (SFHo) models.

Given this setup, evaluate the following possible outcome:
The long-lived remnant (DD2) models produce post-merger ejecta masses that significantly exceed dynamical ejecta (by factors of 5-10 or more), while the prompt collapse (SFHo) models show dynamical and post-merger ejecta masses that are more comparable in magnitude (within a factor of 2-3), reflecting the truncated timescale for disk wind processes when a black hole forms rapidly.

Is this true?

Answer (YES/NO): NO